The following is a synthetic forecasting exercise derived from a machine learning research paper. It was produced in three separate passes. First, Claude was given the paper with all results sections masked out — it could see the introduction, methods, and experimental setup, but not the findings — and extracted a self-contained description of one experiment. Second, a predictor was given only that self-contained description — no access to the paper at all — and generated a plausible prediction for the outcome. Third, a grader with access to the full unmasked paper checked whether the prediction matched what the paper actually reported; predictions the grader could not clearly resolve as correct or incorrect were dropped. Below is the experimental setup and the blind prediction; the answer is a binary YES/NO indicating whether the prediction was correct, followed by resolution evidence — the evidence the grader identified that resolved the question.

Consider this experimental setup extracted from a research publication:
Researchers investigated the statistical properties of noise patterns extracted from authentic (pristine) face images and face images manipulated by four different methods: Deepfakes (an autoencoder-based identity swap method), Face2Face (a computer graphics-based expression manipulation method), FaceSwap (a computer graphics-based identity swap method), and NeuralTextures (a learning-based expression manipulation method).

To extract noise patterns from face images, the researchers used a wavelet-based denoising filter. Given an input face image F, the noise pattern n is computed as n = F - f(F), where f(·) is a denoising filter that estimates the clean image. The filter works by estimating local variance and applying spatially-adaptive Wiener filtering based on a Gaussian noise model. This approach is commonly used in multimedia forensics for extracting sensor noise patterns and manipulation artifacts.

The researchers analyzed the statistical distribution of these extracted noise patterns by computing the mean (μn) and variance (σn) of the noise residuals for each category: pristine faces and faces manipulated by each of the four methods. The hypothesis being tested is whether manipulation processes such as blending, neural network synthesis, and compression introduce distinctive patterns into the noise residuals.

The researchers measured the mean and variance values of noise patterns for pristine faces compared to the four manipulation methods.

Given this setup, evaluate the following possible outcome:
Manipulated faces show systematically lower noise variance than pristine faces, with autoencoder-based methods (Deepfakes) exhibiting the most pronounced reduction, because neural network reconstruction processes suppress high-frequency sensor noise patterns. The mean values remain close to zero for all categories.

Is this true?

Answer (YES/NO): NO